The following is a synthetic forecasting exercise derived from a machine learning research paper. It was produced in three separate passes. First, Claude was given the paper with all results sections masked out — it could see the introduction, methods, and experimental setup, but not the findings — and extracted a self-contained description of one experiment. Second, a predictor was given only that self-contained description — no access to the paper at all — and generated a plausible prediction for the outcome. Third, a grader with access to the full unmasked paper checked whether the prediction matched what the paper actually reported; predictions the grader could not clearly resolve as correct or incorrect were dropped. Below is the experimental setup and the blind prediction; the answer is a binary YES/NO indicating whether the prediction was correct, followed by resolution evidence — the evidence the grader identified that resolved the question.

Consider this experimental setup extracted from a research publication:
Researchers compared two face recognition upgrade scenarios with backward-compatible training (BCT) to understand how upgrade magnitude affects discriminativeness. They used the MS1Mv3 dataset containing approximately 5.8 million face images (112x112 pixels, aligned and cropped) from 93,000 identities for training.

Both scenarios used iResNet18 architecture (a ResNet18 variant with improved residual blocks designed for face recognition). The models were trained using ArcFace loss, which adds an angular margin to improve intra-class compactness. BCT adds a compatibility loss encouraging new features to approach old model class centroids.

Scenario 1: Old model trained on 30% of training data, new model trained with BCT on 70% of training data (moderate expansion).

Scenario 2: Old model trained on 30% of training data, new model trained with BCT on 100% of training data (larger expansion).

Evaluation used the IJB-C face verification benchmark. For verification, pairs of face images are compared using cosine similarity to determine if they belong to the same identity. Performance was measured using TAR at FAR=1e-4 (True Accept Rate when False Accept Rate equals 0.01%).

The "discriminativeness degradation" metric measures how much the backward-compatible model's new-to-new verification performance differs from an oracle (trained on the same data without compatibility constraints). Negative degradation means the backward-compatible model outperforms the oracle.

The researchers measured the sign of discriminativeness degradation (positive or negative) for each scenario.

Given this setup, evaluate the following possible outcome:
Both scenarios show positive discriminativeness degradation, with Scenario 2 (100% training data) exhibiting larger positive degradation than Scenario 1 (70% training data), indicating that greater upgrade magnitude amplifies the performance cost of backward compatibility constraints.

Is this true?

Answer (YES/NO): NO